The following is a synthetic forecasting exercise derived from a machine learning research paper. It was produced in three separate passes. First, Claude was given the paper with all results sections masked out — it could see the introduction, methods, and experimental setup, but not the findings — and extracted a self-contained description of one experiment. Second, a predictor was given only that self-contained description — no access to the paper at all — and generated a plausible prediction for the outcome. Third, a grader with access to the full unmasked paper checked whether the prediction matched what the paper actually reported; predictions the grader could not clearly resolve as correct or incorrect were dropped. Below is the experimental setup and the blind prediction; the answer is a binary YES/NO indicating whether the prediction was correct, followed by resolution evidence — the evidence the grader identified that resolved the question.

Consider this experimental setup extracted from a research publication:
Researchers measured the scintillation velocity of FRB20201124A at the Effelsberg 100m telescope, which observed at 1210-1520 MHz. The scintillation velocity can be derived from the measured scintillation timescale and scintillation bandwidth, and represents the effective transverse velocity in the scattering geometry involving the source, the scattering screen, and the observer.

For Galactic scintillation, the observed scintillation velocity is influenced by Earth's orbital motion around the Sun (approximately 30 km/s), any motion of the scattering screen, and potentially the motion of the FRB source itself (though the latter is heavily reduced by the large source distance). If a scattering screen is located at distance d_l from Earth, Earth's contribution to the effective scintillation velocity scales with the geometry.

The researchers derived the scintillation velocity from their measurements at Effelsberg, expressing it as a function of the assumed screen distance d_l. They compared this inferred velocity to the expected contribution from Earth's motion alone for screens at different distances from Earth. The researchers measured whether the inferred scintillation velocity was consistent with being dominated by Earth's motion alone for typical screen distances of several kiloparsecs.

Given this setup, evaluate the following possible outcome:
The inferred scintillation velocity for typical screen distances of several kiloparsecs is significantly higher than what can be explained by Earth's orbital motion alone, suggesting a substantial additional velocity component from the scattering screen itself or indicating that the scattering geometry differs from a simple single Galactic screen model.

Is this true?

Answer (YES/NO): YES